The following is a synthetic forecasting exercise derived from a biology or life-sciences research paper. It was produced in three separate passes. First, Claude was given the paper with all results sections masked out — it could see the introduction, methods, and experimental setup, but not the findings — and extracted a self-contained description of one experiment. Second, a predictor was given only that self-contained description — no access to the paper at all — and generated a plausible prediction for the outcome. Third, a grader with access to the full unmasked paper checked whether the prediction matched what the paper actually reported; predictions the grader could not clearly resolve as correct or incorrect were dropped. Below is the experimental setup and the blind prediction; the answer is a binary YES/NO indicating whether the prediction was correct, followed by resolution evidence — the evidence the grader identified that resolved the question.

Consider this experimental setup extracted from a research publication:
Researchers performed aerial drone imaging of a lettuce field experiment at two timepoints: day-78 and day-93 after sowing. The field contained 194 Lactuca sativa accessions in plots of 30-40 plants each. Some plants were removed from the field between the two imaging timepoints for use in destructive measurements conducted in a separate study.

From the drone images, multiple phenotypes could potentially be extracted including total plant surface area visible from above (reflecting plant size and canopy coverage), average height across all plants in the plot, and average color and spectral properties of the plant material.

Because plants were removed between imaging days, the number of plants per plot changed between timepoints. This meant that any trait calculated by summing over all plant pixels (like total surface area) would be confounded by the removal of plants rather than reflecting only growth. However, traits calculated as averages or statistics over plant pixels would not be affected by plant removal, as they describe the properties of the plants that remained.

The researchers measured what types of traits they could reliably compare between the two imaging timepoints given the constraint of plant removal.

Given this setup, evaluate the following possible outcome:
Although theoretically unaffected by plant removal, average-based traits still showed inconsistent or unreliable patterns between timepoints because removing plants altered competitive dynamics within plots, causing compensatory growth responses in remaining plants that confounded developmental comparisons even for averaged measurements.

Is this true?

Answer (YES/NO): NO